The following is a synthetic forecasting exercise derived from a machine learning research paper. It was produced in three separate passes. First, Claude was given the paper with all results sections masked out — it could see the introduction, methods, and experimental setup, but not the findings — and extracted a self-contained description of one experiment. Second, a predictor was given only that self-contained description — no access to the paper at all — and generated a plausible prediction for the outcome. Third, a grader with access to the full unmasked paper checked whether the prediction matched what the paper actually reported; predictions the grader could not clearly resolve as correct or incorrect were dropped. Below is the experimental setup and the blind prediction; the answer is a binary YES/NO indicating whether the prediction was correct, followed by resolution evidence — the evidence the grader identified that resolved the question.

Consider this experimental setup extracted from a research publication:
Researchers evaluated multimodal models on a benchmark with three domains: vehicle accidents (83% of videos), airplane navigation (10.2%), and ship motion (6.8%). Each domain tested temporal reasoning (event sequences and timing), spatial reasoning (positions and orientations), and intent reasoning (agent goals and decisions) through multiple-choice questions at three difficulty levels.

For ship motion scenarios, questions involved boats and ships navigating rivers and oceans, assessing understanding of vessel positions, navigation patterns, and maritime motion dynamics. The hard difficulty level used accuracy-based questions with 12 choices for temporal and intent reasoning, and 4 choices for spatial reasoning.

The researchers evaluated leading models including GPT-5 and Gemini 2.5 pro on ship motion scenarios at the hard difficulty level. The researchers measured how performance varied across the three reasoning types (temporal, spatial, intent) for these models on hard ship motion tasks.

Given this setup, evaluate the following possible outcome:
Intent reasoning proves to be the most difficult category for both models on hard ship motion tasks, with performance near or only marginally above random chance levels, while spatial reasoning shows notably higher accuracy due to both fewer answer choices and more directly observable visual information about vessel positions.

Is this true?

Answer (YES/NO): NO